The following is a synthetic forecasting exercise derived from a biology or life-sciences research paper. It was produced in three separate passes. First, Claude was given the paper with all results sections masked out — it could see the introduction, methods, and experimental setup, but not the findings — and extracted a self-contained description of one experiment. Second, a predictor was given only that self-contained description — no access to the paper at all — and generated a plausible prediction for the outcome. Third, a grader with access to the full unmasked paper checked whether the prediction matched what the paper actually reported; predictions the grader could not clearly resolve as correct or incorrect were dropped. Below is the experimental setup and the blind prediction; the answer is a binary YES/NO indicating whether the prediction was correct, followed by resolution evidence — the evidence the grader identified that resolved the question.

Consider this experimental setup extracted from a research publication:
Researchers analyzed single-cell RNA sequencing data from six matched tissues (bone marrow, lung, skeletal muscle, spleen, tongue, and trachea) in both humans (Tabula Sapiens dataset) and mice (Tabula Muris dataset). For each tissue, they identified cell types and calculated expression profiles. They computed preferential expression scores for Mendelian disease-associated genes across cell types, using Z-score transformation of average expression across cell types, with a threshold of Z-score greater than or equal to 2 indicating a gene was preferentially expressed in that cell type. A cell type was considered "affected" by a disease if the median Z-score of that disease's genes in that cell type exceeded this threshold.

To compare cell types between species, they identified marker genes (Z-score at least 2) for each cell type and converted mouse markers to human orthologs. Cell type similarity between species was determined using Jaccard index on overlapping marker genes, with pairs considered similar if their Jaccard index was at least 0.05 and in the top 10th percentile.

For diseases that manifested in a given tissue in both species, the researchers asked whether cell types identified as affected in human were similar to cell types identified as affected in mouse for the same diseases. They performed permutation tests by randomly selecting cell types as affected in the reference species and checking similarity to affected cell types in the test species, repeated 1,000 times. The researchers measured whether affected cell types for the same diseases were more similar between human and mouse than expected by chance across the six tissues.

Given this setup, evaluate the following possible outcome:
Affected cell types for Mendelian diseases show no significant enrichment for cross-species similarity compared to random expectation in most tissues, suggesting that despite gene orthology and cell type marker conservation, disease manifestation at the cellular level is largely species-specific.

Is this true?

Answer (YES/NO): NO